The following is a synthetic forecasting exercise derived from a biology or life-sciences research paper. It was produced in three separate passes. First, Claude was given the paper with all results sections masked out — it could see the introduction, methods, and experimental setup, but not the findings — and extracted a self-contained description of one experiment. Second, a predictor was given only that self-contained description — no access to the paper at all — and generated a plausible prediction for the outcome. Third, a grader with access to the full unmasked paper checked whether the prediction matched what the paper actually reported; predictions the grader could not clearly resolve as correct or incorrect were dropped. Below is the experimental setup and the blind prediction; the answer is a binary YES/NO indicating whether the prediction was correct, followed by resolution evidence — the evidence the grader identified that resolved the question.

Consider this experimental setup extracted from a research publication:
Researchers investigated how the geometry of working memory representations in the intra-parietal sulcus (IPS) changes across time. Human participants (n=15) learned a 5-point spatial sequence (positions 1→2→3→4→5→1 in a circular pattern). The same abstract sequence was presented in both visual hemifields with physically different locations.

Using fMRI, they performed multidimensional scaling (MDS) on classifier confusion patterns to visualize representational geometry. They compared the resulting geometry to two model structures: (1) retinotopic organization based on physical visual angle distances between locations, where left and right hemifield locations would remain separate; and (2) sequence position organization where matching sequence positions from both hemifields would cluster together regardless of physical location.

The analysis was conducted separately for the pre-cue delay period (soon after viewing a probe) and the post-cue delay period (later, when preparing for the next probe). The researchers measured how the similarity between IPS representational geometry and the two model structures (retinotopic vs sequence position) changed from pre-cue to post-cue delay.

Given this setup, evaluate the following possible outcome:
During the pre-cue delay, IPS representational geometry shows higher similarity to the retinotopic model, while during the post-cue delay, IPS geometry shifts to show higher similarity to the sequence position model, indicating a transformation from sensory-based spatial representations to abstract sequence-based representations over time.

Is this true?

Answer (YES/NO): YES